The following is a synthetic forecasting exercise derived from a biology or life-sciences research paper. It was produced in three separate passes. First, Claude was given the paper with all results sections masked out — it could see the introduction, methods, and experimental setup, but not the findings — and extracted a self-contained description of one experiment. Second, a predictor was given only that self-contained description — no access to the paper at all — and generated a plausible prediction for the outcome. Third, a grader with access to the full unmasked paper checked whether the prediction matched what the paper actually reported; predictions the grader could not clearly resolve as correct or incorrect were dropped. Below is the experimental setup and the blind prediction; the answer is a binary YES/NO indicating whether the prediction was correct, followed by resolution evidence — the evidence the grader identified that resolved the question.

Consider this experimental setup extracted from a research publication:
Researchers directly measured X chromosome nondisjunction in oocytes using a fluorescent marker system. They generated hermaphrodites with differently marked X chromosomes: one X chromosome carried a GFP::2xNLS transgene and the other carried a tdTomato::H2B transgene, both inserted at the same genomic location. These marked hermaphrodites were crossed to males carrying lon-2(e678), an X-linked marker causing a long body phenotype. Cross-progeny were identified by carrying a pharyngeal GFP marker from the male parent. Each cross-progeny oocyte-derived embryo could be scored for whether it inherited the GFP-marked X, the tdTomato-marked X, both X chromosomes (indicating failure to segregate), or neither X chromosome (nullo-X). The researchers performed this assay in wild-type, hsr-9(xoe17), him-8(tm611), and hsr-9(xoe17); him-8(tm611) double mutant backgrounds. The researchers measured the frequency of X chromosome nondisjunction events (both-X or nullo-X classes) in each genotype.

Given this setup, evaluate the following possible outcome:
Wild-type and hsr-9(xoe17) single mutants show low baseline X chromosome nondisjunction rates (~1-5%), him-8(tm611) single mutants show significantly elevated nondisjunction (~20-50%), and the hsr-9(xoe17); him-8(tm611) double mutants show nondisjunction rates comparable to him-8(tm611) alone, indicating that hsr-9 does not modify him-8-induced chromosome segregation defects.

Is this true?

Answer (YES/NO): NO